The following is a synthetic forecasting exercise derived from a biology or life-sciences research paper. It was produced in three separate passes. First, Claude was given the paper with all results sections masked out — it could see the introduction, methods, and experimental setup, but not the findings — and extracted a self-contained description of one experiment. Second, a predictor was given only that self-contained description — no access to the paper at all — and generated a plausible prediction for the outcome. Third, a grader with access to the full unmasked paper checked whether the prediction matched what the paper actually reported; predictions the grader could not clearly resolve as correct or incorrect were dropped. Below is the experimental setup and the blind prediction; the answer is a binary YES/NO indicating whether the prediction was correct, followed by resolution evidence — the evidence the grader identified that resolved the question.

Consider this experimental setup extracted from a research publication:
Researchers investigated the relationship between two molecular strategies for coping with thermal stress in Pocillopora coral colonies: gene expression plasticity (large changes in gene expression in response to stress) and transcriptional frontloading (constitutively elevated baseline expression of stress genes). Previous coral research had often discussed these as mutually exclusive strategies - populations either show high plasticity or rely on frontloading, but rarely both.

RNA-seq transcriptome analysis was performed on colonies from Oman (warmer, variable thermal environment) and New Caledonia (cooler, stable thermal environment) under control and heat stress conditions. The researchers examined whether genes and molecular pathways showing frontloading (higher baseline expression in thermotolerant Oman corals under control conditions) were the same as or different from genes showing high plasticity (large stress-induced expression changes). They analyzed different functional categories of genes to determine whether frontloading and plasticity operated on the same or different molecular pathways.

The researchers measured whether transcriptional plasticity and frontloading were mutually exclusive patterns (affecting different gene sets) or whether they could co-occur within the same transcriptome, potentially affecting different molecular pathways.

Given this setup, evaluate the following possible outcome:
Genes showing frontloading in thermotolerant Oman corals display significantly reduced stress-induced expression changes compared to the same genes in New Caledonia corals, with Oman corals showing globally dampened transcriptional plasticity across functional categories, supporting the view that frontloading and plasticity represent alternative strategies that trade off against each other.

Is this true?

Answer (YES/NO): NO